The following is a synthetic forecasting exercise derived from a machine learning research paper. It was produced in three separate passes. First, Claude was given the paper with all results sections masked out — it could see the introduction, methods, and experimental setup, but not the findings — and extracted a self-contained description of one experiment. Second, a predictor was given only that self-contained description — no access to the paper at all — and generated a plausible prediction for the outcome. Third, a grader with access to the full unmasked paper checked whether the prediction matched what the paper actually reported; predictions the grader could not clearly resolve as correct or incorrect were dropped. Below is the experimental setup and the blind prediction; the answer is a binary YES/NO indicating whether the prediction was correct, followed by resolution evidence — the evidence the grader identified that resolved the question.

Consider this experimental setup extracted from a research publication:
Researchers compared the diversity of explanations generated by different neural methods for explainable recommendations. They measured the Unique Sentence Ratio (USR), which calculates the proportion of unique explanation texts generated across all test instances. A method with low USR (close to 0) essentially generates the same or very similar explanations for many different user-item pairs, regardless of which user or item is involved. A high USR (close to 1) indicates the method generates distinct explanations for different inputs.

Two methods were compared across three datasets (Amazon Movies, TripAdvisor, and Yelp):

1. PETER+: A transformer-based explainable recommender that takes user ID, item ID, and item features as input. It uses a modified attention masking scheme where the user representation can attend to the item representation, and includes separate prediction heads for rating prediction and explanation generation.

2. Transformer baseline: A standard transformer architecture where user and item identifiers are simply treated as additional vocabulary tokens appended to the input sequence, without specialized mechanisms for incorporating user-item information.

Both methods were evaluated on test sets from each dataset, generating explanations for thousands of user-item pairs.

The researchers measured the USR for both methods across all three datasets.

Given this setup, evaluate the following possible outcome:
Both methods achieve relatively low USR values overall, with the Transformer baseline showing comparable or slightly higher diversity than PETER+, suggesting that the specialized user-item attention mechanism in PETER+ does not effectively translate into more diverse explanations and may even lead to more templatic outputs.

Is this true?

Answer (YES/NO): NO